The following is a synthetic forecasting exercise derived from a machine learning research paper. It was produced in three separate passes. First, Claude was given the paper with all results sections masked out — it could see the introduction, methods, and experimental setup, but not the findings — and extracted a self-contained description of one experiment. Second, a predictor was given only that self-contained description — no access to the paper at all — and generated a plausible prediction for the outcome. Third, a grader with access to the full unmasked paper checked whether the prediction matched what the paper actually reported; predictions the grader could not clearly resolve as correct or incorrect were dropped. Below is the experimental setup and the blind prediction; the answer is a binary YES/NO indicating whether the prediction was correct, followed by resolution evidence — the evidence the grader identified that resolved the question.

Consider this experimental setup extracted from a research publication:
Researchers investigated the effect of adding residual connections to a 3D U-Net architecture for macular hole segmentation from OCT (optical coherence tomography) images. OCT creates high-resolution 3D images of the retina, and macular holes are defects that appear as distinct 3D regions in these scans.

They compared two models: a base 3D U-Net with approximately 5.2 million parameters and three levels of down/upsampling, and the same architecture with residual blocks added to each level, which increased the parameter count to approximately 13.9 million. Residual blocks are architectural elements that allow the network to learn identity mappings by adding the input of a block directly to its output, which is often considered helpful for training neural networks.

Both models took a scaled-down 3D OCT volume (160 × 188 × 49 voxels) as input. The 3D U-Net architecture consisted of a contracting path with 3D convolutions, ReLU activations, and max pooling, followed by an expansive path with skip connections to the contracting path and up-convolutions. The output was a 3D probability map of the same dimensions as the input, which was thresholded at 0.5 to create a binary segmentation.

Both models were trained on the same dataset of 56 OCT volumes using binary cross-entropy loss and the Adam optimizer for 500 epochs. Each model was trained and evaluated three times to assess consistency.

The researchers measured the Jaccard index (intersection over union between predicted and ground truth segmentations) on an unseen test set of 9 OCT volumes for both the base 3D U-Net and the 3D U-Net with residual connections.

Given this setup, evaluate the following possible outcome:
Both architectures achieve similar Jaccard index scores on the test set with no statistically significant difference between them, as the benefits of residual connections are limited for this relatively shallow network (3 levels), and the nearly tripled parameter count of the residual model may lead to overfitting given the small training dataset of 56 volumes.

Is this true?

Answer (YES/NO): YES